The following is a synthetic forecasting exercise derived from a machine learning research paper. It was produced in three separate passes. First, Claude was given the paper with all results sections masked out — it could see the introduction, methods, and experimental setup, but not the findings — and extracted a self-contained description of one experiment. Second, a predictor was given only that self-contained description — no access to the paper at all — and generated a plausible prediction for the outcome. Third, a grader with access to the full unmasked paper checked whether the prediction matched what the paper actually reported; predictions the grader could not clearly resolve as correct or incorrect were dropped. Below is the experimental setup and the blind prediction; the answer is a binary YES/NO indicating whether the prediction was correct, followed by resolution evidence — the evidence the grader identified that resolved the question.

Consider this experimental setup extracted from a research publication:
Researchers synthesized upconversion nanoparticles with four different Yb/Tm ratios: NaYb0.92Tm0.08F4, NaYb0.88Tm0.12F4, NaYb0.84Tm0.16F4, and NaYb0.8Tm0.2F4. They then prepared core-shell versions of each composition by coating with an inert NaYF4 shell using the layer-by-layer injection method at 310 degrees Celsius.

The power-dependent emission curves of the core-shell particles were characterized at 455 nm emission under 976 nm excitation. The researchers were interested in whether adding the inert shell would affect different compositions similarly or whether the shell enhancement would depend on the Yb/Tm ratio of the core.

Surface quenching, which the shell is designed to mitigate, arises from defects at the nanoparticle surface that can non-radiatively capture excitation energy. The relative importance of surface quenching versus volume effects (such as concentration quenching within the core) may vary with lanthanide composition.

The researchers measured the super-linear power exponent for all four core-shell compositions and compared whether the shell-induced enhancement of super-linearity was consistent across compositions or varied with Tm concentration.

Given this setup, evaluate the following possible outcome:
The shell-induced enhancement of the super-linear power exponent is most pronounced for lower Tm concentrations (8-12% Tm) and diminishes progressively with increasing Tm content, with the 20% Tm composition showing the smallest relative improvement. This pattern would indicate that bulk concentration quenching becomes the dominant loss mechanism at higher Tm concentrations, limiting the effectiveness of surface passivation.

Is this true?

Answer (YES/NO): NO